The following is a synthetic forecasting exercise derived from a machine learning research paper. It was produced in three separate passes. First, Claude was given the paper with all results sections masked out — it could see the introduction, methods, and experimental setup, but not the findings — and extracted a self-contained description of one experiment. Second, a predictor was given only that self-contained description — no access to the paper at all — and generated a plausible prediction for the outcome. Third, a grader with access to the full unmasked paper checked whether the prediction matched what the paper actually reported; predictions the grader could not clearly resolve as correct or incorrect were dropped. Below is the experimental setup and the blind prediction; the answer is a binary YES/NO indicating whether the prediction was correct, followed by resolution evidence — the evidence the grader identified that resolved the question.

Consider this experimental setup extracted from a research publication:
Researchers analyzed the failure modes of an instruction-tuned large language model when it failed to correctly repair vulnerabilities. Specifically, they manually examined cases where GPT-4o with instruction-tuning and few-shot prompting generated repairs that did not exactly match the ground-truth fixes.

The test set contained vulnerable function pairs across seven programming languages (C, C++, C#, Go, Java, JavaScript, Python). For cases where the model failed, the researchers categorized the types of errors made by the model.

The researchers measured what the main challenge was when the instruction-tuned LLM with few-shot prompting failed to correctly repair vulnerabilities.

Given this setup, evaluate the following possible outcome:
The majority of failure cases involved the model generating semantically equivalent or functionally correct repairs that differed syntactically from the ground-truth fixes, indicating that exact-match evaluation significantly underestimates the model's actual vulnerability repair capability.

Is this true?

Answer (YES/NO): NO